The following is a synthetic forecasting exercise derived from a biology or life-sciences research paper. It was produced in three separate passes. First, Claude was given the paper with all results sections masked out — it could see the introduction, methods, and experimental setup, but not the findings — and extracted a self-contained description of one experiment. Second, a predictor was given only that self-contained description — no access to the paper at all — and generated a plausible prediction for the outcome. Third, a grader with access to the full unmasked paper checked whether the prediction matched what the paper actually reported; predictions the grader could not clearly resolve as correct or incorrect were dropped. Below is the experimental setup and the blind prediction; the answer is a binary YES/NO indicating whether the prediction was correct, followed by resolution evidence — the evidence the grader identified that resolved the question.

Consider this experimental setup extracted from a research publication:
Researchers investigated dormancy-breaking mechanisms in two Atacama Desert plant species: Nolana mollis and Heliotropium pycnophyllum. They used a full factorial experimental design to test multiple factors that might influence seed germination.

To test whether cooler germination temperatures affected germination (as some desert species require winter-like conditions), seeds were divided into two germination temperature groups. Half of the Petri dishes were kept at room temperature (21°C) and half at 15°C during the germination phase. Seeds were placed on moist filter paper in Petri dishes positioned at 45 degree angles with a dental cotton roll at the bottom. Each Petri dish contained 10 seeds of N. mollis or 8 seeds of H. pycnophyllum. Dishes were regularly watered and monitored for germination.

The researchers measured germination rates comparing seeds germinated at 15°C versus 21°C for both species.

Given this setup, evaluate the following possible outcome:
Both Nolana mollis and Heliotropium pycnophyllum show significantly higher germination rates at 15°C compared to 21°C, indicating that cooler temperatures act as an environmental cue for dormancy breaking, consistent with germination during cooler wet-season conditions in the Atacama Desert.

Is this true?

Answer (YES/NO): NO